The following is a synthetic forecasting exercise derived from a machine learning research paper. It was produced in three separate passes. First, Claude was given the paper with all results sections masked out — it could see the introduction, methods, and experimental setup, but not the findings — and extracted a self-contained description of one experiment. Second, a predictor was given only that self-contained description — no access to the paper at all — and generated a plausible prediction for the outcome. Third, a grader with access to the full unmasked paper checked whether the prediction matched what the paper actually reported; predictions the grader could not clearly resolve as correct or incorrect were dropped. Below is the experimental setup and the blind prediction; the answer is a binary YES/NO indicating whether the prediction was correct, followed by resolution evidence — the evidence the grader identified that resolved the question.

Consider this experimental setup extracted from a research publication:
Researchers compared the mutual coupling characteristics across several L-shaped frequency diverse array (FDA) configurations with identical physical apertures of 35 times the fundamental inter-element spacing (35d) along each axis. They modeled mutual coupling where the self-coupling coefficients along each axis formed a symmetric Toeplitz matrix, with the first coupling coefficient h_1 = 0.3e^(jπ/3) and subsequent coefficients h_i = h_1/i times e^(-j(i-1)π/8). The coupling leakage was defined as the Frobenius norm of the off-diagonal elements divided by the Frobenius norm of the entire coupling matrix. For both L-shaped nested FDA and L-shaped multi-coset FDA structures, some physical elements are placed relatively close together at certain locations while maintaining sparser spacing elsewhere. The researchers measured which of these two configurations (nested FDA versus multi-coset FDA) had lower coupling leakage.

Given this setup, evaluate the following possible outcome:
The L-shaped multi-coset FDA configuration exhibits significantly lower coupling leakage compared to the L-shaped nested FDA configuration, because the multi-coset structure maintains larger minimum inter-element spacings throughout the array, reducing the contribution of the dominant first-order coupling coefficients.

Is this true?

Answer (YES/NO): NO